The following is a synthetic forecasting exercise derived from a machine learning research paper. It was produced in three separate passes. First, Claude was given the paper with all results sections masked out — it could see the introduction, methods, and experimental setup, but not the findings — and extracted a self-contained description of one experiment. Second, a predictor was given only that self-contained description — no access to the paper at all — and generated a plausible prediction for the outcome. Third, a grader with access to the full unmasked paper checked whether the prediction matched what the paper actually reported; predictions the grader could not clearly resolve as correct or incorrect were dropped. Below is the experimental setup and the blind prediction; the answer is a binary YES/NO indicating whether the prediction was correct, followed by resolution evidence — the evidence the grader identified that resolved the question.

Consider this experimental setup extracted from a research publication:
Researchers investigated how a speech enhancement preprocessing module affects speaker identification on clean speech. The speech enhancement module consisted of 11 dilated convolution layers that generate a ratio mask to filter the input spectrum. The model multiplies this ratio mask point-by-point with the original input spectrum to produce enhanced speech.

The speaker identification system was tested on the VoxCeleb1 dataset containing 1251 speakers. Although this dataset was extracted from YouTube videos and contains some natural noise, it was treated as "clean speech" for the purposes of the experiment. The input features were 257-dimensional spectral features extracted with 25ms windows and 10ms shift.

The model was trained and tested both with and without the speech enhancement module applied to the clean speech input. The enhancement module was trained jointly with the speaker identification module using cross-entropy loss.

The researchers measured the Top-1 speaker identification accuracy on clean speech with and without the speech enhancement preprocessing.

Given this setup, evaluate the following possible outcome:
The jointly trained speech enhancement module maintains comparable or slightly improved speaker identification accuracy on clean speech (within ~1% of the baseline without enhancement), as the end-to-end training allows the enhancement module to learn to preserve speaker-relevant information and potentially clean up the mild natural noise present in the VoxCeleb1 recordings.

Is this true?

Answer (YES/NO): YES